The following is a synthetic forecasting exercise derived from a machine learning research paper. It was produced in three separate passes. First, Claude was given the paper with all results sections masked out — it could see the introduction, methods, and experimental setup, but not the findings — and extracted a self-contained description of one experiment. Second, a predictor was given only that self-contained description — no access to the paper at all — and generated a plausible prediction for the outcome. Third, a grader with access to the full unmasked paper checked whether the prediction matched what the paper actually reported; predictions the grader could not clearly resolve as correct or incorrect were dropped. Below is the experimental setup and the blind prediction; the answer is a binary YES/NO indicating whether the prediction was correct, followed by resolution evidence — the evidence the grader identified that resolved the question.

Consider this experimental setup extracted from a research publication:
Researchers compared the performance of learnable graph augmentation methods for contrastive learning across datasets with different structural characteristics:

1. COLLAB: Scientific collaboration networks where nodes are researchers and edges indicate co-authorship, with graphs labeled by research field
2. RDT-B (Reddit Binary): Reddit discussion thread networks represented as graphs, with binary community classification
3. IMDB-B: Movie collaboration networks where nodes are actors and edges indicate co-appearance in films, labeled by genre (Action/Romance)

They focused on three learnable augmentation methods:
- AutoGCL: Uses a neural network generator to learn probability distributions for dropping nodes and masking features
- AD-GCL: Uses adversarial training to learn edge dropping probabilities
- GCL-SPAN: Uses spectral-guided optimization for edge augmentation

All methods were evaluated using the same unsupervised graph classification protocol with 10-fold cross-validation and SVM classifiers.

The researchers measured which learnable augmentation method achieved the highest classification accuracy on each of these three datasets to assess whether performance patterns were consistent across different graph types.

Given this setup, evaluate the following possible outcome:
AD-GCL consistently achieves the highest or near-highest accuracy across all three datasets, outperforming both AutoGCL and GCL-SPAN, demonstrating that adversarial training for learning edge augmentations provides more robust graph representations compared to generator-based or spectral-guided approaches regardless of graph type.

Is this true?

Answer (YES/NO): NO